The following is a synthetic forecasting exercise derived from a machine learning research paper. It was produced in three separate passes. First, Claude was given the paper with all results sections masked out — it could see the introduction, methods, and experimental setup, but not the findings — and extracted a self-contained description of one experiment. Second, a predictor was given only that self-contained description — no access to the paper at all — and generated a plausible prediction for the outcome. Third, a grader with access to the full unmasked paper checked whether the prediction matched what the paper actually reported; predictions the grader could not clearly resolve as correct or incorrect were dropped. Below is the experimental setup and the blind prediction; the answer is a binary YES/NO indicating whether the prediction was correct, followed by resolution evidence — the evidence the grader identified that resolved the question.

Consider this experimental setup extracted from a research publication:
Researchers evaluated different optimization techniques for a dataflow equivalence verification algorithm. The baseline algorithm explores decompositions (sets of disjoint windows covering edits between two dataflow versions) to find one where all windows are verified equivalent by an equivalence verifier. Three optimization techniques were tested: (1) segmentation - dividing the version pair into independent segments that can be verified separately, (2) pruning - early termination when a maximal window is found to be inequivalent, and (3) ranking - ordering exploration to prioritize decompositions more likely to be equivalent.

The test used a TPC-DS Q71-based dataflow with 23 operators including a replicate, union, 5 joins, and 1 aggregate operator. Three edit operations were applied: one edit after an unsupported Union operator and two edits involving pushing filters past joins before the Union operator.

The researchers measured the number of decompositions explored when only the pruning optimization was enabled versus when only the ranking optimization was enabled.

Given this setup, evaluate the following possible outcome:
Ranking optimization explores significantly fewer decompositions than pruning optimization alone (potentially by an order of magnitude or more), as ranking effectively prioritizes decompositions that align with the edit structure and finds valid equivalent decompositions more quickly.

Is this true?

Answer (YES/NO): YES